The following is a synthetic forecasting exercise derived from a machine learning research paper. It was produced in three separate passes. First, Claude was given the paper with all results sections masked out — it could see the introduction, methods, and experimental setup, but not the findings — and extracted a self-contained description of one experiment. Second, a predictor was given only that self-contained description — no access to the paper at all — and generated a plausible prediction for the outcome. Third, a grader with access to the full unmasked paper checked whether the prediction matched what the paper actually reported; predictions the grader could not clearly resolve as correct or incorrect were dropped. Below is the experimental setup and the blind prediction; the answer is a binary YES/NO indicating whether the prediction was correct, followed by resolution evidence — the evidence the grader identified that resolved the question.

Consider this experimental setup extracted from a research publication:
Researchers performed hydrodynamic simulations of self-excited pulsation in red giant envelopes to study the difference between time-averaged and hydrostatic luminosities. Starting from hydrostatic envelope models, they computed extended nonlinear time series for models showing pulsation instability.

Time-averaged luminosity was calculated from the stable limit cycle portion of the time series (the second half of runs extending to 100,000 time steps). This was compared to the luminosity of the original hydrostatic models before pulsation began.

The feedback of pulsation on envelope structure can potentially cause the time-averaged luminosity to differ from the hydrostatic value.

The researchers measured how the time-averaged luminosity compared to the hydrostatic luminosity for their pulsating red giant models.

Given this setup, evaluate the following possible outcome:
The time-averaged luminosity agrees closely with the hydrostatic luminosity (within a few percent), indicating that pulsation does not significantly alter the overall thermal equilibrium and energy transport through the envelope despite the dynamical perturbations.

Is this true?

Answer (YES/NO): YES